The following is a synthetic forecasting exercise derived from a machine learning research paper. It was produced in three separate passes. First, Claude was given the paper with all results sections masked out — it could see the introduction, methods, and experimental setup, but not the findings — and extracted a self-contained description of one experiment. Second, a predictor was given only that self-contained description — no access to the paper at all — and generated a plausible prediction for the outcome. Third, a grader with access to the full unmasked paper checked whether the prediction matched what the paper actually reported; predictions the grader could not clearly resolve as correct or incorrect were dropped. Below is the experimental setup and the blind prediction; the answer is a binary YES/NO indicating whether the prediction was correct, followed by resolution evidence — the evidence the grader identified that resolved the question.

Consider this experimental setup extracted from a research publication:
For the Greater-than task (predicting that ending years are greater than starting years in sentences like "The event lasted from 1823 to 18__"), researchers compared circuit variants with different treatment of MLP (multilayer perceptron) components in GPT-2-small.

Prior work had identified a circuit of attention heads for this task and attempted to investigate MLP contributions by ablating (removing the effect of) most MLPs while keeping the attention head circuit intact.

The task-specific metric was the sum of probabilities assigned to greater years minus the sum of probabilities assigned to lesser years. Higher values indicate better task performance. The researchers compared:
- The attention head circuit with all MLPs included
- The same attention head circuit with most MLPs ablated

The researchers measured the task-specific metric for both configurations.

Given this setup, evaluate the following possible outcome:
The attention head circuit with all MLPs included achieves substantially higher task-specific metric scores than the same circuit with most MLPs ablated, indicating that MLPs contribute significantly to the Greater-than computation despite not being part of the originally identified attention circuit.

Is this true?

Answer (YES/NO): NO